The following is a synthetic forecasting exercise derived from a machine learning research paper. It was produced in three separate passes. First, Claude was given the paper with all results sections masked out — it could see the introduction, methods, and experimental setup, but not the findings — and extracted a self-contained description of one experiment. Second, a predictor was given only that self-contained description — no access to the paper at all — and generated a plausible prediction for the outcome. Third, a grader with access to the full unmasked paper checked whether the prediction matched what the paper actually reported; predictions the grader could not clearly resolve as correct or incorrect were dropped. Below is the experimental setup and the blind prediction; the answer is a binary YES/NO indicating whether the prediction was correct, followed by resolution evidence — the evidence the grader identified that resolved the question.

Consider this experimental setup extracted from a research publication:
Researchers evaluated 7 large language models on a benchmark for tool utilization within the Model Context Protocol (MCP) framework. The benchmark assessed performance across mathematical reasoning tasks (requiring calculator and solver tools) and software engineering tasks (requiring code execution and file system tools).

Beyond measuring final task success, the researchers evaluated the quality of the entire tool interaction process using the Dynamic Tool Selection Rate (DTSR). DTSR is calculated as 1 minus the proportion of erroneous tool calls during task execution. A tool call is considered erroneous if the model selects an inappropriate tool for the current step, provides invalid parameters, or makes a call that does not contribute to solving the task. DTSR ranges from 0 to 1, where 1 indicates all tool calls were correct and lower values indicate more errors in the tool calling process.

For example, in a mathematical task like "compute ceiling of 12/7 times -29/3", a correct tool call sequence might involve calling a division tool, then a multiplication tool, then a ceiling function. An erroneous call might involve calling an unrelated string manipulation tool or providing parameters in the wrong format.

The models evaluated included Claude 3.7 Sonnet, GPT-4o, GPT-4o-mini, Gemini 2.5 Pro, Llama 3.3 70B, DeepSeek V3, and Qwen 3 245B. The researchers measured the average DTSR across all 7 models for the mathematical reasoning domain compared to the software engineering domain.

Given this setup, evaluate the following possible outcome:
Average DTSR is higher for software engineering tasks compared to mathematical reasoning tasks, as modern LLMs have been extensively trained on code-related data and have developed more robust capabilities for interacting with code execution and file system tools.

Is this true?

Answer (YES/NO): NO